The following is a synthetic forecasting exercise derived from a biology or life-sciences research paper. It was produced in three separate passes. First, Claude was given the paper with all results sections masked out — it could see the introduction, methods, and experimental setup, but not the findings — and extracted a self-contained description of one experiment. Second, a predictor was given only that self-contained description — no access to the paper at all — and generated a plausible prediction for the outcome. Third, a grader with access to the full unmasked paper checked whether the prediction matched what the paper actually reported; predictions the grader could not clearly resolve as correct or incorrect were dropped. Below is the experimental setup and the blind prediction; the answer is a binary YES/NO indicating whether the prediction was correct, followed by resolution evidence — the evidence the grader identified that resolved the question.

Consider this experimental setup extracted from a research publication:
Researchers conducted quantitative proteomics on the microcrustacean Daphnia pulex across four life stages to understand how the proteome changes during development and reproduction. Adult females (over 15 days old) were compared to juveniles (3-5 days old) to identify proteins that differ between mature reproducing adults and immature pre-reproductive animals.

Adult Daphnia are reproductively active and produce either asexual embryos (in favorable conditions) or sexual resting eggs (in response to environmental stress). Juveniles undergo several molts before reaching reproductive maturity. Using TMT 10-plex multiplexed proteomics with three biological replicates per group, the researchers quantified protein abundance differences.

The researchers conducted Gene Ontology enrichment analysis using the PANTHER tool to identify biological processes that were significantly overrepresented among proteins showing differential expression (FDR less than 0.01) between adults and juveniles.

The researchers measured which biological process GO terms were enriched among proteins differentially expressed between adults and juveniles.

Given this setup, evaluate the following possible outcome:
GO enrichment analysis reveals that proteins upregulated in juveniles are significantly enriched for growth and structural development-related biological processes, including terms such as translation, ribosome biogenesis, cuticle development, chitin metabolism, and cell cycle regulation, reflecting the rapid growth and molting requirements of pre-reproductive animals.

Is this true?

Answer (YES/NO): NO